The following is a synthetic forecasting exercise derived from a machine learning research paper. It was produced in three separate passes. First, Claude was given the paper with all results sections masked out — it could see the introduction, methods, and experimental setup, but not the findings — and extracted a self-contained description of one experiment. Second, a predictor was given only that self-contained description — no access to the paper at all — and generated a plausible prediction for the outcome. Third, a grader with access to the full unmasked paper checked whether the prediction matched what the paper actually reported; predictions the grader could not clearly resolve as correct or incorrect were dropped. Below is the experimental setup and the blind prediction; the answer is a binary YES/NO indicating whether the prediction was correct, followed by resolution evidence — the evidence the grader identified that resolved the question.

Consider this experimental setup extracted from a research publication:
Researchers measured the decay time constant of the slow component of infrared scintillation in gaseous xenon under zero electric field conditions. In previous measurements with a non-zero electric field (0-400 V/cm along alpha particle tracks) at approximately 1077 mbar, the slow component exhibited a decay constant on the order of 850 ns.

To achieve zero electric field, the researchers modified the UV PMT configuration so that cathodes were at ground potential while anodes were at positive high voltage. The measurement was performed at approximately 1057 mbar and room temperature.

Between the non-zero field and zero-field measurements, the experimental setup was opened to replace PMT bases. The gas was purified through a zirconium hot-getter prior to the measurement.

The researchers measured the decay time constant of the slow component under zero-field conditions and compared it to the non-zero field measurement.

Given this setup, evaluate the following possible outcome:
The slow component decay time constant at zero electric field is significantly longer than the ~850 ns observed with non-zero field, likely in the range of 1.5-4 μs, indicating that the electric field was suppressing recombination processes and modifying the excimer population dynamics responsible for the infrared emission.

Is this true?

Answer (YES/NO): NO